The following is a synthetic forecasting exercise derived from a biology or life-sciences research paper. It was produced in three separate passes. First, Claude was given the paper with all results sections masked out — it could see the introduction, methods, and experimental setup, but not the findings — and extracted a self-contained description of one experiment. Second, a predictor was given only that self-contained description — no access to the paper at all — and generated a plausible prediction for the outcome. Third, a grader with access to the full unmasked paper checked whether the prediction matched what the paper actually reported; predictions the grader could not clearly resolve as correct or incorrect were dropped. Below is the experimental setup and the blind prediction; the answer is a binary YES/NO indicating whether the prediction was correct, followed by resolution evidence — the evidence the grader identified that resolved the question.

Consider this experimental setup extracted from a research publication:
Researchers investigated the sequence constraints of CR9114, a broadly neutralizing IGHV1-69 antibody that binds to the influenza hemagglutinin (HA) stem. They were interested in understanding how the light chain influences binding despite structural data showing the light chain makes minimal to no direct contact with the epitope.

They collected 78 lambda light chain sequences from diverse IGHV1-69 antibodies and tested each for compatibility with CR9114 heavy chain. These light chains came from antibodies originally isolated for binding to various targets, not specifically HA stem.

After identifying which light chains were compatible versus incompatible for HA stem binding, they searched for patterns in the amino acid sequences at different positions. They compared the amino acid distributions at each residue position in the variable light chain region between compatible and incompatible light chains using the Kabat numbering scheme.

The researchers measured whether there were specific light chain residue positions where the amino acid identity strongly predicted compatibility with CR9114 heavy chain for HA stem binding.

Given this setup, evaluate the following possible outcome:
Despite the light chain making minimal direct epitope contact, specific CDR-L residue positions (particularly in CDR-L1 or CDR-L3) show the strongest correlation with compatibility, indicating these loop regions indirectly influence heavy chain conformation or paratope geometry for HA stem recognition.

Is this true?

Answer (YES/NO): YES